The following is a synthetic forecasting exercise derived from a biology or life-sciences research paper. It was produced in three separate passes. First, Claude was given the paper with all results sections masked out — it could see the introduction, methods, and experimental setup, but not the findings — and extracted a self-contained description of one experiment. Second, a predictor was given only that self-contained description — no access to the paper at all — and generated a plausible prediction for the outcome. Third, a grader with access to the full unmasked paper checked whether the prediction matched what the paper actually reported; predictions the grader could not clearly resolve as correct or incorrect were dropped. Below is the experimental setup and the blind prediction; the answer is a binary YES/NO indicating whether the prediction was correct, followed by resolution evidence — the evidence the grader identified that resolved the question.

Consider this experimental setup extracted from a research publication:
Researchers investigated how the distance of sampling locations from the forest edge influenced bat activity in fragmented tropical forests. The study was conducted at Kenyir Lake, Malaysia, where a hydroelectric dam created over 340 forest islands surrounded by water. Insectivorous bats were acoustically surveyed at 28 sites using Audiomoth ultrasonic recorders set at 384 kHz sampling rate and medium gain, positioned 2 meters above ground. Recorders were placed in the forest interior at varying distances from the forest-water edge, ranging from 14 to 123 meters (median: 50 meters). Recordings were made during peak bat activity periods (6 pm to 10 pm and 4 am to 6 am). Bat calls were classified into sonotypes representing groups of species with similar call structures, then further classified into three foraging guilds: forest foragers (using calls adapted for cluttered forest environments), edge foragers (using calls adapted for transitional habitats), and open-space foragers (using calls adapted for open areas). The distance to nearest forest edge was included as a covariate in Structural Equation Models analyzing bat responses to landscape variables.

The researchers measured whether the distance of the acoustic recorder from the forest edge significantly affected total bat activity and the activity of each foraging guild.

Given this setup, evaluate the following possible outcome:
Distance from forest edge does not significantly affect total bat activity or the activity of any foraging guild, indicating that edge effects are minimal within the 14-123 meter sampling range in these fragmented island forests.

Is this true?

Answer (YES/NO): YES